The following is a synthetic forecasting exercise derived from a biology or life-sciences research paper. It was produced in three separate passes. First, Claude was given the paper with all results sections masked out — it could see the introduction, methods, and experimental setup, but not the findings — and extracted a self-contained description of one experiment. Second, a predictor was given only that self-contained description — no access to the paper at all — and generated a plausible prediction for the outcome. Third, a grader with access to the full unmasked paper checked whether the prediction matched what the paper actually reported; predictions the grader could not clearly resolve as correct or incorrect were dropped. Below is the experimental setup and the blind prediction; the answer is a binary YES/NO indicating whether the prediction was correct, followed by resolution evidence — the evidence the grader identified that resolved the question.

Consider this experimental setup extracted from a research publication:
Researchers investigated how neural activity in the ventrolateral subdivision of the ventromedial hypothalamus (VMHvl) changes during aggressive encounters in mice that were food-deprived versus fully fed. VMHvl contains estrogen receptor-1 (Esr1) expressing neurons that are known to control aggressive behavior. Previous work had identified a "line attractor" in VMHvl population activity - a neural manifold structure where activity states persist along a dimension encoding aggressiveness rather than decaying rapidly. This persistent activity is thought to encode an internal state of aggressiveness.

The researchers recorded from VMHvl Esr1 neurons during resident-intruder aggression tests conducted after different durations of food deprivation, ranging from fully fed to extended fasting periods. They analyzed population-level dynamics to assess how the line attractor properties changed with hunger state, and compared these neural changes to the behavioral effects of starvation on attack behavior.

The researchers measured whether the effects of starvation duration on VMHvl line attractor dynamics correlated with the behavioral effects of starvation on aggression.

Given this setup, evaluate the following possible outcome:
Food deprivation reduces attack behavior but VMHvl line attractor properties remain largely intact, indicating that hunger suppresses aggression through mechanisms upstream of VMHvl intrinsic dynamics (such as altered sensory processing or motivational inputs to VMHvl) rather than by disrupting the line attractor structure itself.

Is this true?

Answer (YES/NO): NO